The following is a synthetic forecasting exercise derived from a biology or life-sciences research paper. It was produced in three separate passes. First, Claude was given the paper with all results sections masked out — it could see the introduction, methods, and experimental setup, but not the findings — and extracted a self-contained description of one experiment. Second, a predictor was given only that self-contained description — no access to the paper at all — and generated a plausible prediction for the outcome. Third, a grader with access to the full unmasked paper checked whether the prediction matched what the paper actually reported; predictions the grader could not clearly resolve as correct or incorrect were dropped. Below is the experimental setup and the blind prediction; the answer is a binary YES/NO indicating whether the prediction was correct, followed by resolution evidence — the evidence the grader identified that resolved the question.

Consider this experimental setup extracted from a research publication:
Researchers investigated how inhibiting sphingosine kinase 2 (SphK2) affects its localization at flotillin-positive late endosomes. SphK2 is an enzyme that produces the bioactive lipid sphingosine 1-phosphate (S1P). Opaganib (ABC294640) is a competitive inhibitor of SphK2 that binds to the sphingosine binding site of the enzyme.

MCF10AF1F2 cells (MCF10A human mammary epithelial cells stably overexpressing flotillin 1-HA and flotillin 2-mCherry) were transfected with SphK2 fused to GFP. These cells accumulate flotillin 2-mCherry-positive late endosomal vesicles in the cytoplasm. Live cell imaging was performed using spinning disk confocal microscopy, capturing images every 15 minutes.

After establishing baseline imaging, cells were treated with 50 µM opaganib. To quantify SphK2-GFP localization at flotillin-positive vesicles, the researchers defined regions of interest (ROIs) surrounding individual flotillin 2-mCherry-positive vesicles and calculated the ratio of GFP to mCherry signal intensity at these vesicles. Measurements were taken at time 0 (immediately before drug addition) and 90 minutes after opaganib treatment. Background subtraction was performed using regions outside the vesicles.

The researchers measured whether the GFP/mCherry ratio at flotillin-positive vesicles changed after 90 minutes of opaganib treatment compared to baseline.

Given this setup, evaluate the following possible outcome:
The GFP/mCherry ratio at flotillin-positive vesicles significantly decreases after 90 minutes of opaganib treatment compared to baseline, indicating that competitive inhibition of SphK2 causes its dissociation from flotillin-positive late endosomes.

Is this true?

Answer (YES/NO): YES